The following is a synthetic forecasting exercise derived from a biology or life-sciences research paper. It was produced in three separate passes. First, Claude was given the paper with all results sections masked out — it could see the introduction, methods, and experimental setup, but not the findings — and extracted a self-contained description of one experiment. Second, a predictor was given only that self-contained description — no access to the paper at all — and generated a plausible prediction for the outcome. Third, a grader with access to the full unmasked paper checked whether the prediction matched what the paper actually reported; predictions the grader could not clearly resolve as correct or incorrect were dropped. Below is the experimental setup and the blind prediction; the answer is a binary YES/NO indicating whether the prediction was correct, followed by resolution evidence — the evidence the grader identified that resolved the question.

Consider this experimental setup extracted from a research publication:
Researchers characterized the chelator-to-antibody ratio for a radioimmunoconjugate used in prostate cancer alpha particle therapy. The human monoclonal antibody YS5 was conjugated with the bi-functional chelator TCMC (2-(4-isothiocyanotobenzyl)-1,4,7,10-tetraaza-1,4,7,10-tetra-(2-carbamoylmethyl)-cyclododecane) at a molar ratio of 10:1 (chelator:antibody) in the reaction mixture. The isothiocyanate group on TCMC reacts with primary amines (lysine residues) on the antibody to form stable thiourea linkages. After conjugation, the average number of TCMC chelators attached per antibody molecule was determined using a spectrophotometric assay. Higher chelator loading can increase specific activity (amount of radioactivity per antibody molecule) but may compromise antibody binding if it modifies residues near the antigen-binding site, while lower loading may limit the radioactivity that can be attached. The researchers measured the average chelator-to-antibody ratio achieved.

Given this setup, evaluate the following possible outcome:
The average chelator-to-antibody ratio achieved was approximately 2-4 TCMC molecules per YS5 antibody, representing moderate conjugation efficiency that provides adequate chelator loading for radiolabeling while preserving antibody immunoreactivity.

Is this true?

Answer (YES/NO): YES